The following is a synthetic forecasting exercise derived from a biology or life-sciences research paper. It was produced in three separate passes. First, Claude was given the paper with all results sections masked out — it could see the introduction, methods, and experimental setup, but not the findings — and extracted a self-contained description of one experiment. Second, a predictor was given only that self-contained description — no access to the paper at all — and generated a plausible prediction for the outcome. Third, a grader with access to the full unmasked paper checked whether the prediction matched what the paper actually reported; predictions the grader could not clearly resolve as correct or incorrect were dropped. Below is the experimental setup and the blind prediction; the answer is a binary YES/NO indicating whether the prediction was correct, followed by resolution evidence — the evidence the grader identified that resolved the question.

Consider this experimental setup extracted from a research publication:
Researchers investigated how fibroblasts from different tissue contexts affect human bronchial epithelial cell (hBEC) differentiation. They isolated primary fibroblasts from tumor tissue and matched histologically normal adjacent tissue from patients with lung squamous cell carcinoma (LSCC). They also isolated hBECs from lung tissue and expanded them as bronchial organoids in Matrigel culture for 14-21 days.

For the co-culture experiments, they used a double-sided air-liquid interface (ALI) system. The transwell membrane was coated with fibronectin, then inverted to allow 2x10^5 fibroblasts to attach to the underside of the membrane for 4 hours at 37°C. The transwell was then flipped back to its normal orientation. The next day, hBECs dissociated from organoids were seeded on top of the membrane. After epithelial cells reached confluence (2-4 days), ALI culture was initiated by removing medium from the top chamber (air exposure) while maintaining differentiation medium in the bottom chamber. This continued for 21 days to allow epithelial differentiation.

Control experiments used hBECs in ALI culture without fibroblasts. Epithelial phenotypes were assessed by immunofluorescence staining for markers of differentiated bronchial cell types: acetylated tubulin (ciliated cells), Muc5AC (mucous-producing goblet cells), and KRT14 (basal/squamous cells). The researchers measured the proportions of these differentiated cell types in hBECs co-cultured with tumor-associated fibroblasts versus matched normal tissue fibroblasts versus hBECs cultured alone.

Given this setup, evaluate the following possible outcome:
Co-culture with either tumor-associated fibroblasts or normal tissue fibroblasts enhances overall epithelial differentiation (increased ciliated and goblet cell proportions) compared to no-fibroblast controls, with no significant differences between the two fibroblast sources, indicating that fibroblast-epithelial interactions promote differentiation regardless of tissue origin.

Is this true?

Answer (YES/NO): NO